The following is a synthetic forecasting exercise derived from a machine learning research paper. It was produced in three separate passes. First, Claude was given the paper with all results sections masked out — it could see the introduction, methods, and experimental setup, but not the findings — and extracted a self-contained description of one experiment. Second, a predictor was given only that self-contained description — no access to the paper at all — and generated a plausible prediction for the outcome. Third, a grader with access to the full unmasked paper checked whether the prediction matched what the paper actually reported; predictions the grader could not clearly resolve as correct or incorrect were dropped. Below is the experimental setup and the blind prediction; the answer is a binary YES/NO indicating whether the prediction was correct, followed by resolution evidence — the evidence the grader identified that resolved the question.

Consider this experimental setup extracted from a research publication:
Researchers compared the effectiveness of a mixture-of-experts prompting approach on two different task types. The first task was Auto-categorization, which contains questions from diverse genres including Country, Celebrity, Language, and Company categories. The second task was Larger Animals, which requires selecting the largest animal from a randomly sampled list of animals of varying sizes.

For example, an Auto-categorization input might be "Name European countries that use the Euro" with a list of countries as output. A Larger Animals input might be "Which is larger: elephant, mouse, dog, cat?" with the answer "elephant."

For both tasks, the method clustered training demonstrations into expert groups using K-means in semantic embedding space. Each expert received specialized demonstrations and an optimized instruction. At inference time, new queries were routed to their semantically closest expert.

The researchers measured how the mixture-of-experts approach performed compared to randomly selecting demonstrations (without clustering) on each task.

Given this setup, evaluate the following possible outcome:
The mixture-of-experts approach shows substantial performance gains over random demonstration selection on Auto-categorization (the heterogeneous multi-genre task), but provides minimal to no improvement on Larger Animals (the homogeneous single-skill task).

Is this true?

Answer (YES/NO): YES